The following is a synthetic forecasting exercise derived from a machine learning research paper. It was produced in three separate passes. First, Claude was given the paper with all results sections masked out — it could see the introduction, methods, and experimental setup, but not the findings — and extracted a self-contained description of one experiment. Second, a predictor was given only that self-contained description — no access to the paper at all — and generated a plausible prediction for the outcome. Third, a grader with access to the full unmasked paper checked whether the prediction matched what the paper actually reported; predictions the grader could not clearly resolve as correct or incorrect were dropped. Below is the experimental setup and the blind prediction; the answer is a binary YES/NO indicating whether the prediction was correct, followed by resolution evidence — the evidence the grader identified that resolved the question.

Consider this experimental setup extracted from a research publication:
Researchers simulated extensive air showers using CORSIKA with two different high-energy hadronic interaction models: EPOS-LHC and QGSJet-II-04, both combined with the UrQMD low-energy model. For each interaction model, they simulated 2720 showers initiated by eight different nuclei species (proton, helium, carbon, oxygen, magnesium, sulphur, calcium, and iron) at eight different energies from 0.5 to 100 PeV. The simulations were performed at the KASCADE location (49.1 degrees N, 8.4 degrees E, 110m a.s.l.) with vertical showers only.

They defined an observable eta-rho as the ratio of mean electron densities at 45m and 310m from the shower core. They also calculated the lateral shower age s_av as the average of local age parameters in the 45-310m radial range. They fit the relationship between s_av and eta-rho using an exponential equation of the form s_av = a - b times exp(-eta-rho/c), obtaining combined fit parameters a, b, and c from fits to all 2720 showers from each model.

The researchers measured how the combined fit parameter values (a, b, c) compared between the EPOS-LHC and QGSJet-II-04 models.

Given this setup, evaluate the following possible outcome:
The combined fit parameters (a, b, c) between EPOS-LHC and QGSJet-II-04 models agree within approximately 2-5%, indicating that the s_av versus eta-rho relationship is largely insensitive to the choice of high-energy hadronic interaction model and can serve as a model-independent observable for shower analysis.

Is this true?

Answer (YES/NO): YES